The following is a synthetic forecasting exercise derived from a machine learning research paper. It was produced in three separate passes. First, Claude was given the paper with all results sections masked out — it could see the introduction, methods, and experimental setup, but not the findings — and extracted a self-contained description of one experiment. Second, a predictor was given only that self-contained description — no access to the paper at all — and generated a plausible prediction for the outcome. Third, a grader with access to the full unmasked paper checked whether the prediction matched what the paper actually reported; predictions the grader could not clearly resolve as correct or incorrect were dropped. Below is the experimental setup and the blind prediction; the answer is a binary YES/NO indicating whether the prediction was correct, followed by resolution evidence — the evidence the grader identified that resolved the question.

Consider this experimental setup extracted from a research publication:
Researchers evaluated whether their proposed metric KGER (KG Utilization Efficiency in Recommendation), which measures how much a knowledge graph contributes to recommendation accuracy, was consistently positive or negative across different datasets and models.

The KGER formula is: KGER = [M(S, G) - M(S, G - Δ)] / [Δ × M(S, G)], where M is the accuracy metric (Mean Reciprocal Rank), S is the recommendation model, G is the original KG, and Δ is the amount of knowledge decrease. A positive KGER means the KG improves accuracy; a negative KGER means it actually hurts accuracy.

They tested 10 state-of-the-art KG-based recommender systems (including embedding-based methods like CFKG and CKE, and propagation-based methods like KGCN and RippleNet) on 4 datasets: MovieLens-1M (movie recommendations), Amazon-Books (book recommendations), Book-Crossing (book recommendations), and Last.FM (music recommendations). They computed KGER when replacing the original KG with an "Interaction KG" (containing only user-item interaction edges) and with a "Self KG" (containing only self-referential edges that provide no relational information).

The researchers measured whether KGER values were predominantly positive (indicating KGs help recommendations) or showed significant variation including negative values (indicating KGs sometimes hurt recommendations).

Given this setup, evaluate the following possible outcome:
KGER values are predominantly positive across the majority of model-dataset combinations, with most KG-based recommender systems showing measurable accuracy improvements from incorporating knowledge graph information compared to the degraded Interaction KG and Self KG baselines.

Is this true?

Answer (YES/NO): NO